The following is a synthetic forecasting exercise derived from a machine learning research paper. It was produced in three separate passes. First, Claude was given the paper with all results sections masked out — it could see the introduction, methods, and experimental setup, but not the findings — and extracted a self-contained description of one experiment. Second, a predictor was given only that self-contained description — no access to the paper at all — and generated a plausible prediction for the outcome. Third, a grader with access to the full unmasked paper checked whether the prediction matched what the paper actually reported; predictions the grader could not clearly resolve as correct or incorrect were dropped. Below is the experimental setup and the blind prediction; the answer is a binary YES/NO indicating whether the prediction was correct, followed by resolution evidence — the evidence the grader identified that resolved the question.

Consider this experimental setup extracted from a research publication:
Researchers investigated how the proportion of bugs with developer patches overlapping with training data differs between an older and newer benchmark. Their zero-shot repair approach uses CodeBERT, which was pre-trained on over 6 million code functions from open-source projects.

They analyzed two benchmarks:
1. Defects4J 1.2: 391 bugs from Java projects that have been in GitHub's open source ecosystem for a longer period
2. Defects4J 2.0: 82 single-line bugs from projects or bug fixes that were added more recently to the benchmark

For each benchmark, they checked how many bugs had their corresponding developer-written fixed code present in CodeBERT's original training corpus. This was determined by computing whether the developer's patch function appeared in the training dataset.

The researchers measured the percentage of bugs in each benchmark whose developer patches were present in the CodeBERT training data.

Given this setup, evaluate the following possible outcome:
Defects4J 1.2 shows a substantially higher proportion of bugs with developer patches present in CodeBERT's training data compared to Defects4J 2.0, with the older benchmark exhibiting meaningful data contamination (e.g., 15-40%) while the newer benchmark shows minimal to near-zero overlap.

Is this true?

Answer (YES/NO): NO